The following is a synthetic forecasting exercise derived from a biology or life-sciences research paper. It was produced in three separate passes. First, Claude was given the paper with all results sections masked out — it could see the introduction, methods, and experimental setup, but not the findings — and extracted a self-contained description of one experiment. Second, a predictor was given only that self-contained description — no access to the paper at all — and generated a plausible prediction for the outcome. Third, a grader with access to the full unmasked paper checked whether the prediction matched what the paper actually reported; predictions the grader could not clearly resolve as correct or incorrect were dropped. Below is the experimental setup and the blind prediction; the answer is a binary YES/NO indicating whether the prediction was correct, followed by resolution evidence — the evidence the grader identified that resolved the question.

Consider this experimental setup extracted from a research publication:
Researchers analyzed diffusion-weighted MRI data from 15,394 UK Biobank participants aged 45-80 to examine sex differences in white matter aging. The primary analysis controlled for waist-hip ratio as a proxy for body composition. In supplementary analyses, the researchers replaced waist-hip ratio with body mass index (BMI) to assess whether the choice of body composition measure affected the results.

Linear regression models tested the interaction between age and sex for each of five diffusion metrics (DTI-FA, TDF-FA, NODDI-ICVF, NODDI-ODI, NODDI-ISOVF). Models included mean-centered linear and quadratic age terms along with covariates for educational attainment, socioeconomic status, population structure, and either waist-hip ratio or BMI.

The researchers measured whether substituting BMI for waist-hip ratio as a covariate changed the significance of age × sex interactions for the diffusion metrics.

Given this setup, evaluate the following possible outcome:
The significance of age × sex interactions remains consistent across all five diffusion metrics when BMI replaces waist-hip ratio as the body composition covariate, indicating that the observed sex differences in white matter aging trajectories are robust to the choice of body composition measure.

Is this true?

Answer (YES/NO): NO